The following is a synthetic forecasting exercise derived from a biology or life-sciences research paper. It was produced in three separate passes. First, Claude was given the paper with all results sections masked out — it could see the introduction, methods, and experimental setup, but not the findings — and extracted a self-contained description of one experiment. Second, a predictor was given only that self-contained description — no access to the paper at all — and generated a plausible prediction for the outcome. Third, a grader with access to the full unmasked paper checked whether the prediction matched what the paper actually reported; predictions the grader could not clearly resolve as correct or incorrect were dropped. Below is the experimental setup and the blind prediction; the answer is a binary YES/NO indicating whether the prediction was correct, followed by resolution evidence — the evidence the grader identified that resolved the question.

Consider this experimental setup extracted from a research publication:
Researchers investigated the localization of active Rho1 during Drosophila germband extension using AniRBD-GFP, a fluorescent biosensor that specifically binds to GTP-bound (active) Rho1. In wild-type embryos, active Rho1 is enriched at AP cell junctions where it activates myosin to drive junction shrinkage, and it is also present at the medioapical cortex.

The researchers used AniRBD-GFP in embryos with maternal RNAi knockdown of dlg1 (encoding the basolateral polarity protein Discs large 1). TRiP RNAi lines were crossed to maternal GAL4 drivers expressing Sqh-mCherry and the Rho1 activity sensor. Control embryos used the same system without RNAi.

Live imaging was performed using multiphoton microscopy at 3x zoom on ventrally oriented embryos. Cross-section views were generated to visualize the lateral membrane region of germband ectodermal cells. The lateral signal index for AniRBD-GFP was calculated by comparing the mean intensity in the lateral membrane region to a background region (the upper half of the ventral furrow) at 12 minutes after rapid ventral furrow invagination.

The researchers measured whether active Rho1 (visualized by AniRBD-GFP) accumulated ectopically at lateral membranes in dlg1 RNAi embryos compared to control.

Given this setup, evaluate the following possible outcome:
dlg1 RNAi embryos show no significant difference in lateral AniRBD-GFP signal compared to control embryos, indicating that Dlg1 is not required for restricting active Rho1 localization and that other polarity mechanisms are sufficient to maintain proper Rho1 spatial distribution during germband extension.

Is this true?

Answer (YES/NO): NO